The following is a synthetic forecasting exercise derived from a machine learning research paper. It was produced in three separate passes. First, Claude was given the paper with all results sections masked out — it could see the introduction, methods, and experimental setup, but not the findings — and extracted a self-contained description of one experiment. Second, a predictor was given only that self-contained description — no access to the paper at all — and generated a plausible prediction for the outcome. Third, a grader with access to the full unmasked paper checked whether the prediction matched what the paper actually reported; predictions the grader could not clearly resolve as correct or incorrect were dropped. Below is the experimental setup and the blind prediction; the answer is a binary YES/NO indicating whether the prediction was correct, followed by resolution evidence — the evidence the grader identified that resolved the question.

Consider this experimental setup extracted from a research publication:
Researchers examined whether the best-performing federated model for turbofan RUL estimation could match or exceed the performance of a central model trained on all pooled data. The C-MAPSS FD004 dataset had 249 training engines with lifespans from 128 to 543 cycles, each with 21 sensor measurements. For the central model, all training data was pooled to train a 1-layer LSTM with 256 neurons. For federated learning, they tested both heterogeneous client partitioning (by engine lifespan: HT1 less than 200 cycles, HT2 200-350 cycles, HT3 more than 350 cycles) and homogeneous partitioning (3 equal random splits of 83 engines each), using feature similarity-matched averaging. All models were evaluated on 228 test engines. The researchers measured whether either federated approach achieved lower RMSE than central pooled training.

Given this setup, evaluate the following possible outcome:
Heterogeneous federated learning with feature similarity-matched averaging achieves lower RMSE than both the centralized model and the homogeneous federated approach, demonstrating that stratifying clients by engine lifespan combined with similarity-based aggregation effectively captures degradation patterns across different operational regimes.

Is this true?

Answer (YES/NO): NO